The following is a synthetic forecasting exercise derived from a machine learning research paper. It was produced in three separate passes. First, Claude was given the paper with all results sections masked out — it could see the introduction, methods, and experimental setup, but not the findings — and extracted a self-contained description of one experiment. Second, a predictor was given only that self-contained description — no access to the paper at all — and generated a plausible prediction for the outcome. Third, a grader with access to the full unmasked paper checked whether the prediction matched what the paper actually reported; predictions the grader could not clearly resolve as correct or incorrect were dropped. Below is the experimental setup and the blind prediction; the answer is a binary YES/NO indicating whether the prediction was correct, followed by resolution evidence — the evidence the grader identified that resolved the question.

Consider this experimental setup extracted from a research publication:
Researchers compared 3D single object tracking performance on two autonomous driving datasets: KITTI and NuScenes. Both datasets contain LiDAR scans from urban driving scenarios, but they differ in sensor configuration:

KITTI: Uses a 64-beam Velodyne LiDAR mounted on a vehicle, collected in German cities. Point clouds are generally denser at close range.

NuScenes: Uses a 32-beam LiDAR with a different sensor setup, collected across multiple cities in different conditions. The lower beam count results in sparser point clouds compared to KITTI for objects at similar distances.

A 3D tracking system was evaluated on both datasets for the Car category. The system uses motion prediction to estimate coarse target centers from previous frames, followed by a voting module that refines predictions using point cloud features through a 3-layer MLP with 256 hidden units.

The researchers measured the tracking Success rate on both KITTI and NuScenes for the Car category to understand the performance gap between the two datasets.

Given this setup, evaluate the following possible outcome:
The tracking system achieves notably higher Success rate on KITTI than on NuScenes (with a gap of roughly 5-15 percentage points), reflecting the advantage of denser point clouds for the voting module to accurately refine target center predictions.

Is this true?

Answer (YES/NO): NO